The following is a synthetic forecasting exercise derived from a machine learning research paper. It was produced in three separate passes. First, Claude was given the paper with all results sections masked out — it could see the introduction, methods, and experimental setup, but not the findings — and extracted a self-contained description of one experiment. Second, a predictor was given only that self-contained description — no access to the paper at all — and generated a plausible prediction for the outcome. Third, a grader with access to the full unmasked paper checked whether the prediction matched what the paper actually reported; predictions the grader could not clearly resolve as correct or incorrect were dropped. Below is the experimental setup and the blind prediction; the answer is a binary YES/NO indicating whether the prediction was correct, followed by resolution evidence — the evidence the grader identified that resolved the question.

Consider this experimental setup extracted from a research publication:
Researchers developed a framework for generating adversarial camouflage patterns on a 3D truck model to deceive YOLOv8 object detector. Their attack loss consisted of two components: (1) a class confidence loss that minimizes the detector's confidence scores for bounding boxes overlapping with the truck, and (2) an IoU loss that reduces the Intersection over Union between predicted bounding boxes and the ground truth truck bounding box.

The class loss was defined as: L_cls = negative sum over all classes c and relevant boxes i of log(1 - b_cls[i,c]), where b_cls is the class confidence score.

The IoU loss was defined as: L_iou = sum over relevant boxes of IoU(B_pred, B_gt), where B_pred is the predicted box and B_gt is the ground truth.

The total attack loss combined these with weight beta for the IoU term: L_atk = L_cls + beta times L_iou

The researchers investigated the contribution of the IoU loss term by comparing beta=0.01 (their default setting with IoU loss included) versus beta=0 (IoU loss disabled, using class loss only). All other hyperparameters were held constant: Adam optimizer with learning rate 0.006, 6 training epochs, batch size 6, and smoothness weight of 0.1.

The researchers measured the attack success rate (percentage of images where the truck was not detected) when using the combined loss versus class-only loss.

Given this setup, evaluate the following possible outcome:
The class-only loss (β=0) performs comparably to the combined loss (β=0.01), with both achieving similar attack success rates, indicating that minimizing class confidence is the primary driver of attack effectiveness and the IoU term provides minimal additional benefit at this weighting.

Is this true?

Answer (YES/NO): NO